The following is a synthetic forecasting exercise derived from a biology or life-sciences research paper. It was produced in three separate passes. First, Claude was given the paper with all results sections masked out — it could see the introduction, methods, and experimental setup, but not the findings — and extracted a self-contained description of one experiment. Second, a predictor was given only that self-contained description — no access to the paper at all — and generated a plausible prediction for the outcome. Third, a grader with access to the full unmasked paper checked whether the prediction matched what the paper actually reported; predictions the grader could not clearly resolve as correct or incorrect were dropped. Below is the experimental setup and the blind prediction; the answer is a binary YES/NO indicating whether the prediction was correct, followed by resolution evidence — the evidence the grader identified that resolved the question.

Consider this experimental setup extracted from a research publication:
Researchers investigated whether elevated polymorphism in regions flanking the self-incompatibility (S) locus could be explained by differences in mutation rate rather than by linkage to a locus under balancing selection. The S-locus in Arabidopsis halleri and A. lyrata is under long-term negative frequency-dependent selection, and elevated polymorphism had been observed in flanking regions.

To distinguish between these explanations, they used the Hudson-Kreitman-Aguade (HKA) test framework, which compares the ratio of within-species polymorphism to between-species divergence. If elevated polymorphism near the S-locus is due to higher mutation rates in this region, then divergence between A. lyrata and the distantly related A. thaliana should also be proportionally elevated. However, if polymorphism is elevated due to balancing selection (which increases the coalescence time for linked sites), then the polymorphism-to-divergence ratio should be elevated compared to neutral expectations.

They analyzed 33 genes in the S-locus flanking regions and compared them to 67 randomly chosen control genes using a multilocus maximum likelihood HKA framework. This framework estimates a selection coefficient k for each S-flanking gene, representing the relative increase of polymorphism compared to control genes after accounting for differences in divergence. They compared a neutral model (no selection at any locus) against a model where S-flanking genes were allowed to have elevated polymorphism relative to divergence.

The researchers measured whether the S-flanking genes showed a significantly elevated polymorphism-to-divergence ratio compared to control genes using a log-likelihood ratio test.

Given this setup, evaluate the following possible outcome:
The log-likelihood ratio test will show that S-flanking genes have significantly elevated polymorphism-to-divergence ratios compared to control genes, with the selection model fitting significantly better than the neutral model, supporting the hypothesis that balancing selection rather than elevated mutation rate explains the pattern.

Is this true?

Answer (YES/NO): YES